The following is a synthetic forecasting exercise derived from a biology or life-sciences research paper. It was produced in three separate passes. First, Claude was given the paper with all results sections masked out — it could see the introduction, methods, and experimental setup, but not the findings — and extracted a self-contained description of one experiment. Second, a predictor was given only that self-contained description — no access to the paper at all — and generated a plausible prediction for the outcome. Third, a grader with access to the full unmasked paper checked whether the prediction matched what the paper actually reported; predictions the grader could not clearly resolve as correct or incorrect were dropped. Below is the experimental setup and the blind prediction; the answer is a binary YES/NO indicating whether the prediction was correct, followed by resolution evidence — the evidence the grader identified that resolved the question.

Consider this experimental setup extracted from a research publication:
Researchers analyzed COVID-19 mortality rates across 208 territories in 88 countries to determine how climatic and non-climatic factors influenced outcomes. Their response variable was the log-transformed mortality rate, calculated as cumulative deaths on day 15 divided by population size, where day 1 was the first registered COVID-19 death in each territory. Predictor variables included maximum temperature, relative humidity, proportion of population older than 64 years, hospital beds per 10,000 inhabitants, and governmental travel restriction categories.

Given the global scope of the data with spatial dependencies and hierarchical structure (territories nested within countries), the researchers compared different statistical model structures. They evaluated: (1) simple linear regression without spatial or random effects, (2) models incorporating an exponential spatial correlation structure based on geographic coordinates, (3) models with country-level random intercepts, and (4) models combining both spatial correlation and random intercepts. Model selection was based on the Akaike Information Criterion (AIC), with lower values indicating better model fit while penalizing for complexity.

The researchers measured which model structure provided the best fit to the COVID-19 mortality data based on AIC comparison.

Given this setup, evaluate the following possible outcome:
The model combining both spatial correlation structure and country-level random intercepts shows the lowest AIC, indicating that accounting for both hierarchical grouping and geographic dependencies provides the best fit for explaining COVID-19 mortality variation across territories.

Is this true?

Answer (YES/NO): YES